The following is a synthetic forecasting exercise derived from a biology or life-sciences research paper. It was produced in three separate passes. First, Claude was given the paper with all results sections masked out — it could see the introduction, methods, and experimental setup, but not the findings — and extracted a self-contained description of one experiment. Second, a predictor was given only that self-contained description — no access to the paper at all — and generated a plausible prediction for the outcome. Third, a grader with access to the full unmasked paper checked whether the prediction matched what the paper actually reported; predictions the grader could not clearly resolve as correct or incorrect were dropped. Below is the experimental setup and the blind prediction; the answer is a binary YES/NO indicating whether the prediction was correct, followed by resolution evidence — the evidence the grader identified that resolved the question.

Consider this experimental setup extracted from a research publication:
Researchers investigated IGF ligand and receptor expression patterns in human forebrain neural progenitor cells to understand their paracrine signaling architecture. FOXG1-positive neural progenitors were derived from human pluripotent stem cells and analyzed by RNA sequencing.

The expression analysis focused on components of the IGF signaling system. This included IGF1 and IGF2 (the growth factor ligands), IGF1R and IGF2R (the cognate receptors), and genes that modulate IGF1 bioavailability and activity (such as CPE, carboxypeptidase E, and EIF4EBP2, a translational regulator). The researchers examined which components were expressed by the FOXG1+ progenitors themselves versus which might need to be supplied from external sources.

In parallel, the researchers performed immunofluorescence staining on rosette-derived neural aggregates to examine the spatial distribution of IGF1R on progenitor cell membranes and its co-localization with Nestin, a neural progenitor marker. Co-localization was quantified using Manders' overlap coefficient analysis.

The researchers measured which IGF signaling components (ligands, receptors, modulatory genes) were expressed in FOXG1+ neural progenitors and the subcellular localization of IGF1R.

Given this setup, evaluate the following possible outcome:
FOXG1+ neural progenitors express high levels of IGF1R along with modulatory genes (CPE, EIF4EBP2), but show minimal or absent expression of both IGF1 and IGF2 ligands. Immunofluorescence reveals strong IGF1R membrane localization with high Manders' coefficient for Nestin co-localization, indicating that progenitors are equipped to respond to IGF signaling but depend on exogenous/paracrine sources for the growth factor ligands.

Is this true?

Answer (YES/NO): NO